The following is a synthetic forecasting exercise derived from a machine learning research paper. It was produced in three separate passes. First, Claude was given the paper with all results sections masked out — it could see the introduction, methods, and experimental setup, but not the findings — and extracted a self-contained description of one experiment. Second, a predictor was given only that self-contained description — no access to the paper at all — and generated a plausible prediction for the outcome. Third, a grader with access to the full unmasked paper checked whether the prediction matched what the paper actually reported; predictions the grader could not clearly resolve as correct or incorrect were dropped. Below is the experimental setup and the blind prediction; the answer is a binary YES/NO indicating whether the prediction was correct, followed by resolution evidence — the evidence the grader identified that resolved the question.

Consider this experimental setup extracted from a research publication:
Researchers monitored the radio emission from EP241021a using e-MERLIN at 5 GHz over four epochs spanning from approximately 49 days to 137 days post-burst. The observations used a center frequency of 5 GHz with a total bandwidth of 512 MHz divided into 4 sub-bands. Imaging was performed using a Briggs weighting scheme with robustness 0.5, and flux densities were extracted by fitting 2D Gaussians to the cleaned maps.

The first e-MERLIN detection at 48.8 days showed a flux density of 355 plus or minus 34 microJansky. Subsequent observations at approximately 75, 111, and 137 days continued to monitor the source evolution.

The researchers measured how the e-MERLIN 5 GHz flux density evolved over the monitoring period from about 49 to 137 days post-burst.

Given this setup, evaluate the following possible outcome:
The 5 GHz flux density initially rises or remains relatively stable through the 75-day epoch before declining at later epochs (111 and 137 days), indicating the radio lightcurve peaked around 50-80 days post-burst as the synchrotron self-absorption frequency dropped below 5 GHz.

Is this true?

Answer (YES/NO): NO